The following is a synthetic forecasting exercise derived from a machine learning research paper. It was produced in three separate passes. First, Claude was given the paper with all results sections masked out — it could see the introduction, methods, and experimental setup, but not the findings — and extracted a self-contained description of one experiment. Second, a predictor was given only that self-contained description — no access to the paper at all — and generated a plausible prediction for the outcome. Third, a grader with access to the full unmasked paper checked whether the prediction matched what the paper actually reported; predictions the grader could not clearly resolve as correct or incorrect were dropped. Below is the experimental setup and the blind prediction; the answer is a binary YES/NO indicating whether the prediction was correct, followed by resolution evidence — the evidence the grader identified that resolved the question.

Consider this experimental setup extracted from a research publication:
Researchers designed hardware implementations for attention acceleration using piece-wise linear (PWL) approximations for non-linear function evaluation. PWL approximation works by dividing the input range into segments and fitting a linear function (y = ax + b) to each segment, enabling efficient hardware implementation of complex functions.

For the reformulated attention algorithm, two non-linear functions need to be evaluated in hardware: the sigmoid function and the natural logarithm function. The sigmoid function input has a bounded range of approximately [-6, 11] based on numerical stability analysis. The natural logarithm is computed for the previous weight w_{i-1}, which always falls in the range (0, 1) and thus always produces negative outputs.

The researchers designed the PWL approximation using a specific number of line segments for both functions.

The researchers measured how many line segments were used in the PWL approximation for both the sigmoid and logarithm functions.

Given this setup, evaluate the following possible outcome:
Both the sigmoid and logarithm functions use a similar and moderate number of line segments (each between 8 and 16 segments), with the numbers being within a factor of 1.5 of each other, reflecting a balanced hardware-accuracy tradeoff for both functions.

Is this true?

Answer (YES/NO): YES